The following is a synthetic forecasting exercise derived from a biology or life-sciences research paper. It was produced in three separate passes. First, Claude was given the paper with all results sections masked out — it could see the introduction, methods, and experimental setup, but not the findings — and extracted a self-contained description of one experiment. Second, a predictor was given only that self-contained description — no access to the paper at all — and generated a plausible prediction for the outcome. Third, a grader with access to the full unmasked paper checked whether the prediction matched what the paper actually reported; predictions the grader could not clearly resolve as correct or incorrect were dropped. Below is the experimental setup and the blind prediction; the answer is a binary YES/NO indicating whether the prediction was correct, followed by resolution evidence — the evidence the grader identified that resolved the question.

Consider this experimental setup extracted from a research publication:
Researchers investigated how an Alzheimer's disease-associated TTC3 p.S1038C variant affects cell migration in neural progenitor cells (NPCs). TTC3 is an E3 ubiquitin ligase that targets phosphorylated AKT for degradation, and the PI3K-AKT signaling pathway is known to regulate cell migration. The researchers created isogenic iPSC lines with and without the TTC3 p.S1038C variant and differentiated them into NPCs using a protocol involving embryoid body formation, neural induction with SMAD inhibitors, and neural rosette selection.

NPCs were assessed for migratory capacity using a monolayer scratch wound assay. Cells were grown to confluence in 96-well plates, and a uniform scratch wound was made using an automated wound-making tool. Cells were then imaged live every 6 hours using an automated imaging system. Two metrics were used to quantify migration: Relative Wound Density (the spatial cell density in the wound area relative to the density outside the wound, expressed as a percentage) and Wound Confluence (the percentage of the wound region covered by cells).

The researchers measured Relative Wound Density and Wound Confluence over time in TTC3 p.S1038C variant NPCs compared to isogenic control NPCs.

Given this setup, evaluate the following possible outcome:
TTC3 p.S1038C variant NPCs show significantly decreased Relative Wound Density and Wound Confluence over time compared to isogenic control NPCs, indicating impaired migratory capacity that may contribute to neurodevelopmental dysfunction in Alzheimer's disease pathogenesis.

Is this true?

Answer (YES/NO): NO